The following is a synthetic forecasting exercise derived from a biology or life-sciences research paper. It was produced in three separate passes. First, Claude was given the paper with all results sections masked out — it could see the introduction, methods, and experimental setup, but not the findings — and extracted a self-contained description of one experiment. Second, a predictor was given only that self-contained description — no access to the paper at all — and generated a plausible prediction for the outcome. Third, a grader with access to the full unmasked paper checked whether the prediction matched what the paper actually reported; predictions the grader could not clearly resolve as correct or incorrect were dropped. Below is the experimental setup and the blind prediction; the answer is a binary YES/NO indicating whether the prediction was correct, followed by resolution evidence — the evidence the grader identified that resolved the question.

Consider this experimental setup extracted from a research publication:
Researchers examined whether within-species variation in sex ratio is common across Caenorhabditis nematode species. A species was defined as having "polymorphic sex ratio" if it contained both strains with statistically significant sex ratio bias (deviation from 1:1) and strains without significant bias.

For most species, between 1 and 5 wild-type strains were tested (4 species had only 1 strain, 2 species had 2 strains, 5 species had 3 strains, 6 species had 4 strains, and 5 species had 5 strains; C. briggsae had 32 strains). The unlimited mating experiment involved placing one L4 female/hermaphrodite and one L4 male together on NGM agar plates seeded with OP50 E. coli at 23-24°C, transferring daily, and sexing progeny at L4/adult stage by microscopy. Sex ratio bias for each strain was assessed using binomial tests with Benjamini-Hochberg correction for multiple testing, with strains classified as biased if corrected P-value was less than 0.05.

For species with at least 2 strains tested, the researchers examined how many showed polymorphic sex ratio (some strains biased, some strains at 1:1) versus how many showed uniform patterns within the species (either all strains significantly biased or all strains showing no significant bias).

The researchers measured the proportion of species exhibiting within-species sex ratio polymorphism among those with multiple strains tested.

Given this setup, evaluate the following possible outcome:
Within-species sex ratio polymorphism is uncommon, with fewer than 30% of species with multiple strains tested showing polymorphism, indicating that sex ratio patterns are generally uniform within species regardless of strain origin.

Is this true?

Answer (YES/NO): NO